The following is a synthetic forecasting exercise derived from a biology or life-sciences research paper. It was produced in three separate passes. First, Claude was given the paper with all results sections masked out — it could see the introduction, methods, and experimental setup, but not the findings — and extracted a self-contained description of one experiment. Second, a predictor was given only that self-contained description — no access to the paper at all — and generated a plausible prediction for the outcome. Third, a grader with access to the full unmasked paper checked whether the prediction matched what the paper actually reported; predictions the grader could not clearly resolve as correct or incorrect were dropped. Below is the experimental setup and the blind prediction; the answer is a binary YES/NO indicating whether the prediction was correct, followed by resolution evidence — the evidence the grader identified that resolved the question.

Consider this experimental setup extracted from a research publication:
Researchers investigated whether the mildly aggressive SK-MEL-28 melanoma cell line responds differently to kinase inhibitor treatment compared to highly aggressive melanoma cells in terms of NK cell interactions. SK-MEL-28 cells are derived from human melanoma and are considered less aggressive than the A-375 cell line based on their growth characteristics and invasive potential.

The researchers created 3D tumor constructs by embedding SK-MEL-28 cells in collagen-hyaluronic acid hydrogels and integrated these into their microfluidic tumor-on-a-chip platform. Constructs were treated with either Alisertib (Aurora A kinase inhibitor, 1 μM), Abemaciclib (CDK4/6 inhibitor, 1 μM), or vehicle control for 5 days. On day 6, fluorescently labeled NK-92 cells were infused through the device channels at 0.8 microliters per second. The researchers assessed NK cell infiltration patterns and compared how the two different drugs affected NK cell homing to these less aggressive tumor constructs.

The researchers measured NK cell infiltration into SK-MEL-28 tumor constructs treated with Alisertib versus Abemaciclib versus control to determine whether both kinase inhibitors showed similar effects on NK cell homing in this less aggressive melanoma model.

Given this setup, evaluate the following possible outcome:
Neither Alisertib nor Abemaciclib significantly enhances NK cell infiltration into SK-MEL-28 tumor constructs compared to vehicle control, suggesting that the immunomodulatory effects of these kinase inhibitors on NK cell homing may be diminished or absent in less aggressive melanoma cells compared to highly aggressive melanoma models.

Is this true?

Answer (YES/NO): YES